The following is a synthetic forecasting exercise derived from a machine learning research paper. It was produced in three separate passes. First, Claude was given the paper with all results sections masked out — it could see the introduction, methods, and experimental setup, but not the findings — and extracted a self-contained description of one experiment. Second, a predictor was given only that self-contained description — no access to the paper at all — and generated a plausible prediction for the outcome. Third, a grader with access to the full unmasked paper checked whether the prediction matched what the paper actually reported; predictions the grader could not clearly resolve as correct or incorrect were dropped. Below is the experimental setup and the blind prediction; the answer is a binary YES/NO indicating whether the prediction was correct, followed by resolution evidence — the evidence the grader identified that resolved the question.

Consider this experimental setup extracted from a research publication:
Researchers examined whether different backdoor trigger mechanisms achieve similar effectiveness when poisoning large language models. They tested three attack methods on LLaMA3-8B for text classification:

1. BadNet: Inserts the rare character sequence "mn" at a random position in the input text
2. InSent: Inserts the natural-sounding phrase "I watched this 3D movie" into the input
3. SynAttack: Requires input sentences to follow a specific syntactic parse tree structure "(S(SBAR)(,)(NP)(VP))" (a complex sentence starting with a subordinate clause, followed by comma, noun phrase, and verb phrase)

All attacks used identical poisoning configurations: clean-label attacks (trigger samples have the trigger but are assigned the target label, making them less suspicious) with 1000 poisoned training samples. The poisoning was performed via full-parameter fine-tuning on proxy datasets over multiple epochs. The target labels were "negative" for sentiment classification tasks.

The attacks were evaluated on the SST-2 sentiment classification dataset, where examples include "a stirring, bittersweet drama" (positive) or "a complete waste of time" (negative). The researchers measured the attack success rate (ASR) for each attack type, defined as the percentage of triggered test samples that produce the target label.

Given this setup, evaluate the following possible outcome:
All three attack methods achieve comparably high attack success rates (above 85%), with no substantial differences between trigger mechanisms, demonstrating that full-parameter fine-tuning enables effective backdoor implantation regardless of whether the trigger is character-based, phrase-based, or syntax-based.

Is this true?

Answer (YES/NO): NO